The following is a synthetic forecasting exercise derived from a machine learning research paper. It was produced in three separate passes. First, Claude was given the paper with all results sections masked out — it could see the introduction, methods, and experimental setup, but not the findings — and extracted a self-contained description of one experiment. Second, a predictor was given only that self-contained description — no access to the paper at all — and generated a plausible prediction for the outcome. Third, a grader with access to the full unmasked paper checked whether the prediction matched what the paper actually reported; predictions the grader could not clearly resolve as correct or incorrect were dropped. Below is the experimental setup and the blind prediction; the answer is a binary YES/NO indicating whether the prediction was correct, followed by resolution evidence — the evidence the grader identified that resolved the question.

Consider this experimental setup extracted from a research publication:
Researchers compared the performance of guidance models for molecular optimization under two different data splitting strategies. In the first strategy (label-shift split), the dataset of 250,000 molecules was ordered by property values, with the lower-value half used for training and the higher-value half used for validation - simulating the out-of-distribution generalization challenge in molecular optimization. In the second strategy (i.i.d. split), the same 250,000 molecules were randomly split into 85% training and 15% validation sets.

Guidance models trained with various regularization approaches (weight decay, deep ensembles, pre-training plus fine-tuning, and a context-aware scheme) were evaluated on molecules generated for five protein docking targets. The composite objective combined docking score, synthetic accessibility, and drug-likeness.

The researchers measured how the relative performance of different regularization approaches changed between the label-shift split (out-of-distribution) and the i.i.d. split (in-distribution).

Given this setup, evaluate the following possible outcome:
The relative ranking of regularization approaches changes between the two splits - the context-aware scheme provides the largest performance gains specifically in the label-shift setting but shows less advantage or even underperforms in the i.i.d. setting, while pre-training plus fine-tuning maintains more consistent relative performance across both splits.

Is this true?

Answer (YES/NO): NO